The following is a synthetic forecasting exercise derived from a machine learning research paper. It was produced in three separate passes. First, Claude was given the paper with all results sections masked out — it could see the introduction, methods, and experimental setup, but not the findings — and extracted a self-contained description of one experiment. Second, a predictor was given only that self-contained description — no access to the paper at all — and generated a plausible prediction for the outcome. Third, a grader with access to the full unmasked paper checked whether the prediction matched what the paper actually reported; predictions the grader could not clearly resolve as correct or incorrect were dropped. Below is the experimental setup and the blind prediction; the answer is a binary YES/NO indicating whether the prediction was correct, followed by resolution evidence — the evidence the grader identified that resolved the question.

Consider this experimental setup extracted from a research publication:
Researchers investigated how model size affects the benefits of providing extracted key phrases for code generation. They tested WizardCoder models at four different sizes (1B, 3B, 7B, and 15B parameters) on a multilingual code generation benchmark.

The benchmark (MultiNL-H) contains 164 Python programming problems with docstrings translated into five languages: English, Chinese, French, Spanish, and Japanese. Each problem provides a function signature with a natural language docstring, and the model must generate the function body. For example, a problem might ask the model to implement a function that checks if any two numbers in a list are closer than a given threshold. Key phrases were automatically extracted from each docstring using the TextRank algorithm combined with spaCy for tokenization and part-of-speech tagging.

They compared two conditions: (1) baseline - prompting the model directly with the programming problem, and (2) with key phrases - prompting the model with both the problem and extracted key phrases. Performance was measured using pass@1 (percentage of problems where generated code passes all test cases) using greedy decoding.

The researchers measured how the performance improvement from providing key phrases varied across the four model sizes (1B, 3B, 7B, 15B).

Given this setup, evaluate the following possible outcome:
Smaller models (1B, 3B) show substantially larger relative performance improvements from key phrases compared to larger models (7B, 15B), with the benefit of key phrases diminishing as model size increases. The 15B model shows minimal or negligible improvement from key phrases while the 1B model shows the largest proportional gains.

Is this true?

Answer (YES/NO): NO